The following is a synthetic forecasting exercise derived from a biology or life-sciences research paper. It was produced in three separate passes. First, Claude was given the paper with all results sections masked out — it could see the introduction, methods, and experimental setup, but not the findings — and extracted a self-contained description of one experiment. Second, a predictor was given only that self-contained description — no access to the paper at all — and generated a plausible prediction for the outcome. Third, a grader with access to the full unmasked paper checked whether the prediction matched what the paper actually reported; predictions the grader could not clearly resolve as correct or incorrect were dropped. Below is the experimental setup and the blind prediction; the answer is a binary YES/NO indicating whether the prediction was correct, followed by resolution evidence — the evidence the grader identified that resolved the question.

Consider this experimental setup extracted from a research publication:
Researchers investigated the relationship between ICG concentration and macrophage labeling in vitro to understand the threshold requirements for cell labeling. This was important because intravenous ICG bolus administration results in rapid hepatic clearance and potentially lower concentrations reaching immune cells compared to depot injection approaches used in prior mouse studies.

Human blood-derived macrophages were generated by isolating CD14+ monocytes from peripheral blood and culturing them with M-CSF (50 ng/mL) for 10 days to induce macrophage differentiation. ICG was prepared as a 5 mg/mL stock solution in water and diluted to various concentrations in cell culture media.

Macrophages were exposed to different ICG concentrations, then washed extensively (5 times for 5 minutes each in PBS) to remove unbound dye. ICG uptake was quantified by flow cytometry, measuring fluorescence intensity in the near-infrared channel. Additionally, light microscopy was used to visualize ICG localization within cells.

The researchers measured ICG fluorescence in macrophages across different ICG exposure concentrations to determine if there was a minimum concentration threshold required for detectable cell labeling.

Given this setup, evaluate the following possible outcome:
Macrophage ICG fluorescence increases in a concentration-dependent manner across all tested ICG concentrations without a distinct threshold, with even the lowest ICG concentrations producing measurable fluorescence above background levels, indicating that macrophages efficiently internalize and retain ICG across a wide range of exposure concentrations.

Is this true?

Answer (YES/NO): NO